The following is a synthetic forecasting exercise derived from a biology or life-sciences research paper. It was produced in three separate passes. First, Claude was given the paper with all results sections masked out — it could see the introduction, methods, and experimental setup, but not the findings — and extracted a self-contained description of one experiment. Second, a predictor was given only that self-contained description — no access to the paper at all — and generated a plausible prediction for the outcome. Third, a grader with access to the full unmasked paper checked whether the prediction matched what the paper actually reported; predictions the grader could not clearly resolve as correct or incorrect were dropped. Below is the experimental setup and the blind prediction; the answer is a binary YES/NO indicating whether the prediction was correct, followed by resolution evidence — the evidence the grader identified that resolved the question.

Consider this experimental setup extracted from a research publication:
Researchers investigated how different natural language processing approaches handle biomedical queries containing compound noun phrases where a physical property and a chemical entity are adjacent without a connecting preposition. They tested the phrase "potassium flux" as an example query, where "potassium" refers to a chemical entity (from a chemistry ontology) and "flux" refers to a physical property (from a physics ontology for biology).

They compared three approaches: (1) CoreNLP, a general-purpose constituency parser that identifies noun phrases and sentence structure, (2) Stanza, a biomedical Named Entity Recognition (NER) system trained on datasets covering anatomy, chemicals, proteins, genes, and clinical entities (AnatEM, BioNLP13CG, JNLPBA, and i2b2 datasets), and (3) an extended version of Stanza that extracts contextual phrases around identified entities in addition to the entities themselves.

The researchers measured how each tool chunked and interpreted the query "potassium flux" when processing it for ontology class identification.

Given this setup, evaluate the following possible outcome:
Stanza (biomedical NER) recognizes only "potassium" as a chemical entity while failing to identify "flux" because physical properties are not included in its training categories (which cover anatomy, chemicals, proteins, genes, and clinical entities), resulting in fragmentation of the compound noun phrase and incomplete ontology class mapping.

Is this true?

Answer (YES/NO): YES